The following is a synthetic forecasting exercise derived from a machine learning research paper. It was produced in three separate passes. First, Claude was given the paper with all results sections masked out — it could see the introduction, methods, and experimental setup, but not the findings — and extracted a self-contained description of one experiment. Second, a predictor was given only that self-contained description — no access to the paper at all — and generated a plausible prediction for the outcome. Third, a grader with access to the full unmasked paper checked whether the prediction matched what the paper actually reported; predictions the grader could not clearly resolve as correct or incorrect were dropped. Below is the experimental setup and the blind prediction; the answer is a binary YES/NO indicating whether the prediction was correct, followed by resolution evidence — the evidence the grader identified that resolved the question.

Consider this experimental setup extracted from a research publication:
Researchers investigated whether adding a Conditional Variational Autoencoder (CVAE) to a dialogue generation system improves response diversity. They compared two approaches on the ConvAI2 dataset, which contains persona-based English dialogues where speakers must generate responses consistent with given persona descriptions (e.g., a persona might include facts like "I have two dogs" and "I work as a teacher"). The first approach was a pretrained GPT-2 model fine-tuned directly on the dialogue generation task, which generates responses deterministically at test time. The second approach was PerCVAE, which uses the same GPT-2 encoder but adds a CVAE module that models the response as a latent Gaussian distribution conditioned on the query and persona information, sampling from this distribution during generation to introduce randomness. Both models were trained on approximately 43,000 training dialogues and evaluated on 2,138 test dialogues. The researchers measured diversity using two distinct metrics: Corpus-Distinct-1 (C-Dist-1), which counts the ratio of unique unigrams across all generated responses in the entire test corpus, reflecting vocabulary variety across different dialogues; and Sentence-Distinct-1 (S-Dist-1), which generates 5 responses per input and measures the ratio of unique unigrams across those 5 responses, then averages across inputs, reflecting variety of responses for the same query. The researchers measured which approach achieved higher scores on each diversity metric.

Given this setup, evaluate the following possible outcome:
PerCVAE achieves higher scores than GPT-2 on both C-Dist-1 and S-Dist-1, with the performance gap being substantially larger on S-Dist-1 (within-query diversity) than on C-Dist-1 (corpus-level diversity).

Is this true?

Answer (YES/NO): NO